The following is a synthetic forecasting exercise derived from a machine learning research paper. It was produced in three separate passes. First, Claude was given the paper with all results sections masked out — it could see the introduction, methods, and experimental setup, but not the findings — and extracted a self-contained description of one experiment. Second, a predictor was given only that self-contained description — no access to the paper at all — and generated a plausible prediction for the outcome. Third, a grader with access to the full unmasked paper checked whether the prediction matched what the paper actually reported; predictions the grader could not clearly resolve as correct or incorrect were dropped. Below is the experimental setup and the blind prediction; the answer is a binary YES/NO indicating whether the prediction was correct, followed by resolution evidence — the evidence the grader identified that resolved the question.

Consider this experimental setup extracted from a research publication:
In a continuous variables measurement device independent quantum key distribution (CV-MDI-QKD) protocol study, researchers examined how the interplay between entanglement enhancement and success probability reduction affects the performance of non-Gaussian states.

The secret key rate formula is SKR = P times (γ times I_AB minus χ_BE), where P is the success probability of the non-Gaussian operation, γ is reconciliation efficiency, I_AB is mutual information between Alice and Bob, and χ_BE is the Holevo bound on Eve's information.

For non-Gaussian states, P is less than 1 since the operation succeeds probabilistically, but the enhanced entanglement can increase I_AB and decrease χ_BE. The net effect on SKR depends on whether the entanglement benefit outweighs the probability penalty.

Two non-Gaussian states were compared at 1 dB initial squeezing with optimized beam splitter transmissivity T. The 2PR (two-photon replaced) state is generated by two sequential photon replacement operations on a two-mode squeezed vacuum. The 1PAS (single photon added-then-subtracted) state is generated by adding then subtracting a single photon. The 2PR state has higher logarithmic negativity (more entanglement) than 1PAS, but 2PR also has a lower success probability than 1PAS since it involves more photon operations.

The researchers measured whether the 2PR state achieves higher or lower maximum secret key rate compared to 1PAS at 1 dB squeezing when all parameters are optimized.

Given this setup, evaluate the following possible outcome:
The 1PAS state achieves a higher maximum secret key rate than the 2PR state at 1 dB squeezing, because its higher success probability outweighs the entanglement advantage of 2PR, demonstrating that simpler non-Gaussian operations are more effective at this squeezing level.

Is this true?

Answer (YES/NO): NO